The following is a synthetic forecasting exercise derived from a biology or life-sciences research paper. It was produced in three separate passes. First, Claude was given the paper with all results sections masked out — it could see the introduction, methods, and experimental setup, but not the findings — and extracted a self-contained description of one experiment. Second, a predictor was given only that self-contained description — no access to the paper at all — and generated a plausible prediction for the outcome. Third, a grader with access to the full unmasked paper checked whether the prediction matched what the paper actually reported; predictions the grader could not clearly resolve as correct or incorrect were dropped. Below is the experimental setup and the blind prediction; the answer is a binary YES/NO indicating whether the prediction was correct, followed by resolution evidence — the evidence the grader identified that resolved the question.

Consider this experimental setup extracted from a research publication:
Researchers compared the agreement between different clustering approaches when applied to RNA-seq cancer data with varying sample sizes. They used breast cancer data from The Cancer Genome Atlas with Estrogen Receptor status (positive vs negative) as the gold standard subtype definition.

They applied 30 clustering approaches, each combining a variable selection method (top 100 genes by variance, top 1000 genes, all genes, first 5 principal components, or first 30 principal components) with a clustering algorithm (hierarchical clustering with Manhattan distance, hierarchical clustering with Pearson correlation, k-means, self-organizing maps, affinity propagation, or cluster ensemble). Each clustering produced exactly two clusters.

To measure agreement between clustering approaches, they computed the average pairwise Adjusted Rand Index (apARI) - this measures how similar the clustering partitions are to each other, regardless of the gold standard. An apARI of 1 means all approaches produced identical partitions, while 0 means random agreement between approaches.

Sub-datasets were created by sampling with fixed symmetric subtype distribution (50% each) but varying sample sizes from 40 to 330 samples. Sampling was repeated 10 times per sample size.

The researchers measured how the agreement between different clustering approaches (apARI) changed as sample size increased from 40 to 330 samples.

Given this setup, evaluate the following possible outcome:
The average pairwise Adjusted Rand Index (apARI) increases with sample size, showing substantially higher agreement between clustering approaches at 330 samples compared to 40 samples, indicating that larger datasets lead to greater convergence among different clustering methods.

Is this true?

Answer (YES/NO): YES